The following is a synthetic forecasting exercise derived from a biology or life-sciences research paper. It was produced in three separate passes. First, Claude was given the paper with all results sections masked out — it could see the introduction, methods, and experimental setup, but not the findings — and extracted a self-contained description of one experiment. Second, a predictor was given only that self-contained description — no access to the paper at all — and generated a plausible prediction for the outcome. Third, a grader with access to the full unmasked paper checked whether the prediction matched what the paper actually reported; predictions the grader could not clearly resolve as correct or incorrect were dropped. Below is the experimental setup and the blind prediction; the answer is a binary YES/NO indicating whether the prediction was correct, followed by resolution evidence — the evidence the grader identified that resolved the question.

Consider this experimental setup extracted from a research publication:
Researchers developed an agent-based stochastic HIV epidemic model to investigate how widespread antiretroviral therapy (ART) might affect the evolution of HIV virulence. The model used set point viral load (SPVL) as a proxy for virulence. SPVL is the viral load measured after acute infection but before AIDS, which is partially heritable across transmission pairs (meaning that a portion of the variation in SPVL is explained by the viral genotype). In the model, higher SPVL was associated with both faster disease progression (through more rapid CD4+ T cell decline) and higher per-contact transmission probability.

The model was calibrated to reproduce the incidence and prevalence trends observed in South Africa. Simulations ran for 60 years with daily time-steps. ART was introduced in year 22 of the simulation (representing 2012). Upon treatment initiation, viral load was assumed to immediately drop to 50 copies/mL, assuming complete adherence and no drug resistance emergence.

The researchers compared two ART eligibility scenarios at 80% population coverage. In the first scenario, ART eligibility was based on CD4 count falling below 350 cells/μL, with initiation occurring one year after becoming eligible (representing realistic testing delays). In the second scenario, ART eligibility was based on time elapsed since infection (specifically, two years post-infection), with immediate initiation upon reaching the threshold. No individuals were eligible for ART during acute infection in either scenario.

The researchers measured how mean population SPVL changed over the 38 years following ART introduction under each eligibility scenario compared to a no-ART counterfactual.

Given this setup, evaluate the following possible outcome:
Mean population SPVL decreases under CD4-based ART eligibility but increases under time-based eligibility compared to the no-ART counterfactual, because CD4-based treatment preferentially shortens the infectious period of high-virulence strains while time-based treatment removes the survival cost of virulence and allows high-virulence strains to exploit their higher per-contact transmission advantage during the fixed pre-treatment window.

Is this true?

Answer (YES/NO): NO